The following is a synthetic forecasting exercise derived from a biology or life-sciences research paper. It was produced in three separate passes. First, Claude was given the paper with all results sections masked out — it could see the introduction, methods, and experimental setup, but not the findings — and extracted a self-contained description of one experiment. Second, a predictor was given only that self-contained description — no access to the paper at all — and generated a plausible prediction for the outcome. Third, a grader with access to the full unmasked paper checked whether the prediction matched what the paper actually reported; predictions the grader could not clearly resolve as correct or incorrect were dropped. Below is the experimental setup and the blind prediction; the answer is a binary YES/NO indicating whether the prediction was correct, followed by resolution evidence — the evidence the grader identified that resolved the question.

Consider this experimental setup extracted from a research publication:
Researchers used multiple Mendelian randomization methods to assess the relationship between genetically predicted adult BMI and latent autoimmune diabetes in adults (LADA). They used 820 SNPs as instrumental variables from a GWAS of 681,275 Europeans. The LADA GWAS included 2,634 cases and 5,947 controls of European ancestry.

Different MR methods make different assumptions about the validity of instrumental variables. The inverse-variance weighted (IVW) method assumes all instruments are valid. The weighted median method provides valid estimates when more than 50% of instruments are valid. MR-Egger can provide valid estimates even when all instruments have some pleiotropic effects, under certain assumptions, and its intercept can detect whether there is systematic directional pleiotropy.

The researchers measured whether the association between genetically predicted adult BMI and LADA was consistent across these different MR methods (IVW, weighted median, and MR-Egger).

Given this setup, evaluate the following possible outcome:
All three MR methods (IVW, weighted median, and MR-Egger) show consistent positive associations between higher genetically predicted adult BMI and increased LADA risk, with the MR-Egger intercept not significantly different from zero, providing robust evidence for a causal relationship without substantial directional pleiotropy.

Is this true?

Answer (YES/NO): YES